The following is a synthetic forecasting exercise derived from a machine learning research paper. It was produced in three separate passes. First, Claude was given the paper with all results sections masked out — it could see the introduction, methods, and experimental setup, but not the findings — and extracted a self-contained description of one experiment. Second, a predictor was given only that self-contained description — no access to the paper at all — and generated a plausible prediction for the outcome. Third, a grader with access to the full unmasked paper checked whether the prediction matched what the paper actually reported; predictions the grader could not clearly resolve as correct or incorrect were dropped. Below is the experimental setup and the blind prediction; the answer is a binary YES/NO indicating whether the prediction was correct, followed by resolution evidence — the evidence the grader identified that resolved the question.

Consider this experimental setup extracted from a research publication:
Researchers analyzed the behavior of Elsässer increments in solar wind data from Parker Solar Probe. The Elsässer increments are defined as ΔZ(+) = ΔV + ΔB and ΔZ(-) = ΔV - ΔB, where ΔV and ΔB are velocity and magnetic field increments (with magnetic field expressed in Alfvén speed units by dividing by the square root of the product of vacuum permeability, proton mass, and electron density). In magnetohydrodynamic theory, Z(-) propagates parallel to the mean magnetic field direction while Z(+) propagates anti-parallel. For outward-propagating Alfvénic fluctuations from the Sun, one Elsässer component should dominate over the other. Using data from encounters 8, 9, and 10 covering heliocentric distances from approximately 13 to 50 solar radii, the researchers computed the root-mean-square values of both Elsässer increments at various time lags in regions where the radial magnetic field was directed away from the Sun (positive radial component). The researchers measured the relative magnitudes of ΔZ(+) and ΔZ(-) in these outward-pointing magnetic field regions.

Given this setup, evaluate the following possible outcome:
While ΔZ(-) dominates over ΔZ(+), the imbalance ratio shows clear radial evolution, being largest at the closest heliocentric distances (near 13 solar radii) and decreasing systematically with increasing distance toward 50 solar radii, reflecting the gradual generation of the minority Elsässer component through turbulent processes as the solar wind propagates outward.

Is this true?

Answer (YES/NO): YES